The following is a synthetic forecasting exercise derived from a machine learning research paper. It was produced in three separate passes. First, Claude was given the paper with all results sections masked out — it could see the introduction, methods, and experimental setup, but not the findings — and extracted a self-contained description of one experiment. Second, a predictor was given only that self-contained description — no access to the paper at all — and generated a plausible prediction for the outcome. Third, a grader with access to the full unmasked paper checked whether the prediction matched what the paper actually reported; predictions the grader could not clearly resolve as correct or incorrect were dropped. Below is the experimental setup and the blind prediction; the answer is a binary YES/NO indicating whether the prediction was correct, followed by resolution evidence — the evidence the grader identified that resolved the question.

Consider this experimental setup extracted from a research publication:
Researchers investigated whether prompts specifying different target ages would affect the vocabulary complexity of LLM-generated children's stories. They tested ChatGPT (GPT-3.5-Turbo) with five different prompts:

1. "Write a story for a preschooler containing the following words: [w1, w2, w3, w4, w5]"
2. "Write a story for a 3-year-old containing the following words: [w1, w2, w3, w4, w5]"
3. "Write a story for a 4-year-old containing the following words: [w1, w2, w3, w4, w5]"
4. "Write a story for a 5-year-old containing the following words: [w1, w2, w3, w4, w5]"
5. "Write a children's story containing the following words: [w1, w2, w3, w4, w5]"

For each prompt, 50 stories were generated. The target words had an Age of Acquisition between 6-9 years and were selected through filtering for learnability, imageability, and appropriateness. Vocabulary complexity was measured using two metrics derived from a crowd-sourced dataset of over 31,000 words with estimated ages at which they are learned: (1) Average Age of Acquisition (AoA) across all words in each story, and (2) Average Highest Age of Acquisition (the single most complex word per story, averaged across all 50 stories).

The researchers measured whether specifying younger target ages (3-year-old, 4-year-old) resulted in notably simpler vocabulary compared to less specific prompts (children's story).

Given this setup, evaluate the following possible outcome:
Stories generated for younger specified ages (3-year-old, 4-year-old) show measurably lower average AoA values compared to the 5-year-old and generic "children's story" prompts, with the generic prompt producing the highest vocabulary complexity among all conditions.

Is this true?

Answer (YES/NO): NO